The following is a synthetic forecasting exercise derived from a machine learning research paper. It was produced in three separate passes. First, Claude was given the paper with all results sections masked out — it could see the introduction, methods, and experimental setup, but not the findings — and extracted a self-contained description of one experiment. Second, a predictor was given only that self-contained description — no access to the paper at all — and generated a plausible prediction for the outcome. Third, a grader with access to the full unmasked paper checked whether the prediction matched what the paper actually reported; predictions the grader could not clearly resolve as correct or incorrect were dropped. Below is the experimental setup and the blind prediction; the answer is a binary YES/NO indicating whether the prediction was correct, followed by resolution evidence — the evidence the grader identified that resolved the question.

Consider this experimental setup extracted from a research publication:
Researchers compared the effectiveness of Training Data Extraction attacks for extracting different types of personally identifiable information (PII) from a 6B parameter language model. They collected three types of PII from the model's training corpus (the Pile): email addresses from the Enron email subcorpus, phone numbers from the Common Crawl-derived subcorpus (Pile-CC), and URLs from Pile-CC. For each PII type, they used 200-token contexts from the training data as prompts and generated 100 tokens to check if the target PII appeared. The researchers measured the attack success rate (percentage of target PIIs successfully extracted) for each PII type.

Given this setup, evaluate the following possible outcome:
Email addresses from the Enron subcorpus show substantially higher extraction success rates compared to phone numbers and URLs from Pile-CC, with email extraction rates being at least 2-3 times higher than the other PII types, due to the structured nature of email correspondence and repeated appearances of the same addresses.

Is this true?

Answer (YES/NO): YES